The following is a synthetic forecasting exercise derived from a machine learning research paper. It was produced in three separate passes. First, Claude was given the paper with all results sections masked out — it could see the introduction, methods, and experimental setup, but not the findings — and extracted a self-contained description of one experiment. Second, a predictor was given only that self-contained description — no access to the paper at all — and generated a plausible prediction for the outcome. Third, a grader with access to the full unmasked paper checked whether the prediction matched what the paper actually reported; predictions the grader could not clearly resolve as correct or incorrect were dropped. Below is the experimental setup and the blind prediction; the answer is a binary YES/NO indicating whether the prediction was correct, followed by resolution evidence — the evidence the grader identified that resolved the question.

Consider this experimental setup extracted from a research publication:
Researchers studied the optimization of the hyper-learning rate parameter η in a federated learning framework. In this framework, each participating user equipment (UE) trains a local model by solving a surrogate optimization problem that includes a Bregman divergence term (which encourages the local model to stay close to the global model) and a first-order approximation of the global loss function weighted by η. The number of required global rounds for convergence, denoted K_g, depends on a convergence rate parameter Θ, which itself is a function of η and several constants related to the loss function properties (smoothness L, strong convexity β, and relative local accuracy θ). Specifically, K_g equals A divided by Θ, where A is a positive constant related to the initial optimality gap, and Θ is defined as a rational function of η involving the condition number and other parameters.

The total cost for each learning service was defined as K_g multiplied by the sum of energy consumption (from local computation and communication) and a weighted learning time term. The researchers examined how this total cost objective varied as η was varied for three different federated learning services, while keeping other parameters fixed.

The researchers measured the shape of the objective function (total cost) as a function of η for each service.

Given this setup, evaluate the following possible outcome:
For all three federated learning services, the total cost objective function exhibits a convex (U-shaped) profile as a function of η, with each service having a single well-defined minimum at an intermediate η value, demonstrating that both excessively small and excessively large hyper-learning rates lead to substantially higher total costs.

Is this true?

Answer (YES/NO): YES